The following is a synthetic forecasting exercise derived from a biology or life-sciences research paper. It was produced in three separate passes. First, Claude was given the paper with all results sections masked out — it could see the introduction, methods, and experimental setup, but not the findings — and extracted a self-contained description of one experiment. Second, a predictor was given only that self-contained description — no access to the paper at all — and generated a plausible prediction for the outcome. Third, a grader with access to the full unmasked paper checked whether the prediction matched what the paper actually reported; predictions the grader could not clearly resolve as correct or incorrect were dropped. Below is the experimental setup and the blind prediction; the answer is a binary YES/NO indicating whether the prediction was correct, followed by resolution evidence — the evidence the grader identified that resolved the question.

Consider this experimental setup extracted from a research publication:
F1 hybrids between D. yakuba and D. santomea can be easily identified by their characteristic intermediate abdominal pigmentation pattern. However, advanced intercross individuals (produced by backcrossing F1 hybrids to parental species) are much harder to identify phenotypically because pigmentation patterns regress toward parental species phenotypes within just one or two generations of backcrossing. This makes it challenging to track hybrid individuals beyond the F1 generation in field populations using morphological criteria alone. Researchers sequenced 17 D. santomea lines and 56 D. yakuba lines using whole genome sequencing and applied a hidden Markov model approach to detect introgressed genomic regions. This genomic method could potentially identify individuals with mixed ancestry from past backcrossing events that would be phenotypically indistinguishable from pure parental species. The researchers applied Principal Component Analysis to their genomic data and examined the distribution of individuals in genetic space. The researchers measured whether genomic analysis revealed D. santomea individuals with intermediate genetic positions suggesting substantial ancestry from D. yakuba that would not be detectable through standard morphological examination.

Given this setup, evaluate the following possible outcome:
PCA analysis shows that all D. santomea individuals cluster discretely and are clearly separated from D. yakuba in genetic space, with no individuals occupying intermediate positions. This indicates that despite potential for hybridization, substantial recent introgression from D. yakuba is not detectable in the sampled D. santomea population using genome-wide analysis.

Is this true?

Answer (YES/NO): YES